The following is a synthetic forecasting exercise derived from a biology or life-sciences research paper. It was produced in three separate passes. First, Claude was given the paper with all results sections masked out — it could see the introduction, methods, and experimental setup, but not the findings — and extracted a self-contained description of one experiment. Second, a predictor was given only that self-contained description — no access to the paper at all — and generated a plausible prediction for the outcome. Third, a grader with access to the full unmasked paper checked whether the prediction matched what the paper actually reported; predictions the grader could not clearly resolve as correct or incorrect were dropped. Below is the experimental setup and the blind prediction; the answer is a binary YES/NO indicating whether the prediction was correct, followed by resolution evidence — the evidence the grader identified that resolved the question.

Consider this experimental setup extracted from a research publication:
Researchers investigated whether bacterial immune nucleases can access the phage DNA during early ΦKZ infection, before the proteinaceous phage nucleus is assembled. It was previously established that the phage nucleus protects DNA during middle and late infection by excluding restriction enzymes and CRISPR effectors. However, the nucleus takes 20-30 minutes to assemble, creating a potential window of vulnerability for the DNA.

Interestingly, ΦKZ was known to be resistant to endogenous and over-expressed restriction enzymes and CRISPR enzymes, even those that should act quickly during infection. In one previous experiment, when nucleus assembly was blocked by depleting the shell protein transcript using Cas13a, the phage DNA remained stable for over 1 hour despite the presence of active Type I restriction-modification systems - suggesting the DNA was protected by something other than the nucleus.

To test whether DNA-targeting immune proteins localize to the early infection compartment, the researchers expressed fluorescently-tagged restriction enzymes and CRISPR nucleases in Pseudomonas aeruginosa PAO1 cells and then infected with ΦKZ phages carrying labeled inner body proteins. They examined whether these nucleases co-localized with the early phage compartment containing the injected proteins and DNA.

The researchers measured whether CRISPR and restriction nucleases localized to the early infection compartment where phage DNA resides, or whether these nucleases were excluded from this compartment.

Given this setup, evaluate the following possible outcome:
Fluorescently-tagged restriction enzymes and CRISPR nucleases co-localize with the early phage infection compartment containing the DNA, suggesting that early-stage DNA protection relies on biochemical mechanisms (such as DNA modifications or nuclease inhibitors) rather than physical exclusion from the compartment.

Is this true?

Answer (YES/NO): NO